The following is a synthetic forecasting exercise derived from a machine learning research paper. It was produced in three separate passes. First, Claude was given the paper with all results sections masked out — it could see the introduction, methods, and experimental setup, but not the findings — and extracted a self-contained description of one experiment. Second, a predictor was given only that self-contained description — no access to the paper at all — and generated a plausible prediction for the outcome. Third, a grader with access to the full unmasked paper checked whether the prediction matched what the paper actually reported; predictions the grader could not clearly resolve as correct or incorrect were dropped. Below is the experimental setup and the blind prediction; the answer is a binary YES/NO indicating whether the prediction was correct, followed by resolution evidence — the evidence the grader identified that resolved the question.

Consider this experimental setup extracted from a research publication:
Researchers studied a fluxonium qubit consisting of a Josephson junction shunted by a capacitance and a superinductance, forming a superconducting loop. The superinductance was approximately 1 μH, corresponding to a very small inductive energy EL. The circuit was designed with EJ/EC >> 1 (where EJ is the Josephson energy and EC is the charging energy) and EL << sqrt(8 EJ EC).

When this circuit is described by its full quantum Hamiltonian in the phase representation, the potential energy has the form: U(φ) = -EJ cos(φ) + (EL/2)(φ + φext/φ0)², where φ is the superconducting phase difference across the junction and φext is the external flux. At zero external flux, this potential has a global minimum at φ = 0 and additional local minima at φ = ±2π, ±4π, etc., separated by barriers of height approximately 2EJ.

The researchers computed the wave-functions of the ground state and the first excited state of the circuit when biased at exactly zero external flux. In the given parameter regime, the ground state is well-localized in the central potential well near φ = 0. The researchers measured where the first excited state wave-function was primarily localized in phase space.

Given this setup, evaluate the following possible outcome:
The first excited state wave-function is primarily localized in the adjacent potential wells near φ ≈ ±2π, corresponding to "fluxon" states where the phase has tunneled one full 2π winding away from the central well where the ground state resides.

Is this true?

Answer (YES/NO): YES